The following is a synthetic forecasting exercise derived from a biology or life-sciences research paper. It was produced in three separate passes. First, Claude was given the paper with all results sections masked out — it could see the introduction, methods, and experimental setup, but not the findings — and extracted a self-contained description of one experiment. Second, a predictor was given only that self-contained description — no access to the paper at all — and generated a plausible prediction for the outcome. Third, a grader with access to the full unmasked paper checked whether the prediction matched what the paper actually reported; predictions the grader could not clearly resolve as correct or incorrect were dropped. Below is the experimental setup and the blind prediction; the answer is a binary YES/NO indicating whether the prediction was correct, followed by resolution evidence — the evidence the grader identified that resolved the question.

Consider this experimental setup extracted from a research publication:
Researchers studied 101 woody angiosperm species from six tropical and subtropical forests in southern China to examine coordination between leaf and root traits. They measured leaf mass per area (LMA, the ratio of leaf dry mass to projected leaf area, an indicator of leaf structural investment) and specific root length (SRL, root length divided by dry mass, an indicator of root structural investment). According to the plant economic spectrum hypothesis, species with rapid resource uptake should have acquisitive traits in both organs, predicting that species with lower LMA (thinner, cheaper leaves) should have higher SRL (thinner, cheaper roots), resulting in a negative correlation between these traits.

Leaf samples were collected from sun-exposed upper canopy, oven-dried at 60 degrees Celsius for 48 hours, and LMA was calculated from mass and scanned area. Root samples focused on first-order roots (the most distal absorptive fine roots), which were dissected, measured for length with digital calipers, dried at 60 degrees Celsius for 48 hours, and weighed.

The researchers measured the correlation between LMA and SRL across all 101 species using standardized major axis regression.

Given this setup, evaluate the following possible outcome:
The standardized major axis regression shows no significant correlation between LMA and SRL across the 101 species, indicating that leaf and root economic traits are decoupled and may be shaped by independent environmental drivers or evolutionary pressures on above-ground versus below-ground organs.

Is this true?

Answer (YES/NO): YES